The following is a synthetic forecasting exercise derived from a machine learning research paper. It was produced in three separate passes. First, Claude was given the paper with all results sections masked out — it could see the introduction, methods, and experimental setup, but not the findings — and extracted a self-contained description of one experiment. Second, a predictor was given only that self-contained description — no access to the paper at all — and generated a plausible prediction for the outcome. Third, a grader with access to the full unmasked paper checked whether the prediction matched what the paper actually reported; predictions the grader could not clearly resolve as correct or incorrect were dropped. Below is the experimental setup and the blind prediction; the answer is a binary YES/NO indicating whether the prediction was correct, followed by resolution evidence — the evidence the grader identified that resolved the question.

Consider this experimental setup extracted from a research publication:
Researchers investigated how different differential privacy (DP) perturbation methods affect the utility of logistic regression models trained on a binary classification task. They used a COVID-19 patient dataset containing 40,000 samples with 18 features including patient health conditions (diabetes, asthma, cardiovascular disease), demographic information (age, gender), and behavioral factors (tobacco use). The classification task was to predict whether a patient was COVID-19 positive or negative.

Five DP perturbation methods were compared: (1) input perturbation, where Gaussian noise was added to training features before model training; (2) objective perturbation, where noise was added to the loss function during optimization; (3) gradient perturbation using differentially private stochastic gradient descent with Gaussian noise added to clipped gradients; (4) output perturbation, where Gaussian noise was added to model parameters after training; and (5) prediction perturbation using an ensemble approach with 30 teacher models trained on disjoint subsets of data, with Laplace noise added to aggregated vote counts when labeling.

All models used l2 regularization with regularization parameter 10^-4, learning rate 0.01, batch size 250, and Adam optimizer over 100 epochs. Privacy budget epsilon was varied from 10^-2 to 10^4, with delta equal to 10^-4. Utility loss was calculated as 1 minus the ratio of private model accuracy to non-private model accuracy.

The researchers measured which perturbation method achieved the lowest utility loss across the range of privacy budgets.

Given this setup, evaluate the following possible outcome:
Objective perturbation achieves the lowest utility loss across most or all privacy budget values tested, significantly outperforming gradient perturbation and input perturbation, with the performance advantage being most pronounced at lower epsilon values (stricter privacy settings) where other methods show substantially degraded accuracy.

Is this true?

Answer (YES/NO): NO